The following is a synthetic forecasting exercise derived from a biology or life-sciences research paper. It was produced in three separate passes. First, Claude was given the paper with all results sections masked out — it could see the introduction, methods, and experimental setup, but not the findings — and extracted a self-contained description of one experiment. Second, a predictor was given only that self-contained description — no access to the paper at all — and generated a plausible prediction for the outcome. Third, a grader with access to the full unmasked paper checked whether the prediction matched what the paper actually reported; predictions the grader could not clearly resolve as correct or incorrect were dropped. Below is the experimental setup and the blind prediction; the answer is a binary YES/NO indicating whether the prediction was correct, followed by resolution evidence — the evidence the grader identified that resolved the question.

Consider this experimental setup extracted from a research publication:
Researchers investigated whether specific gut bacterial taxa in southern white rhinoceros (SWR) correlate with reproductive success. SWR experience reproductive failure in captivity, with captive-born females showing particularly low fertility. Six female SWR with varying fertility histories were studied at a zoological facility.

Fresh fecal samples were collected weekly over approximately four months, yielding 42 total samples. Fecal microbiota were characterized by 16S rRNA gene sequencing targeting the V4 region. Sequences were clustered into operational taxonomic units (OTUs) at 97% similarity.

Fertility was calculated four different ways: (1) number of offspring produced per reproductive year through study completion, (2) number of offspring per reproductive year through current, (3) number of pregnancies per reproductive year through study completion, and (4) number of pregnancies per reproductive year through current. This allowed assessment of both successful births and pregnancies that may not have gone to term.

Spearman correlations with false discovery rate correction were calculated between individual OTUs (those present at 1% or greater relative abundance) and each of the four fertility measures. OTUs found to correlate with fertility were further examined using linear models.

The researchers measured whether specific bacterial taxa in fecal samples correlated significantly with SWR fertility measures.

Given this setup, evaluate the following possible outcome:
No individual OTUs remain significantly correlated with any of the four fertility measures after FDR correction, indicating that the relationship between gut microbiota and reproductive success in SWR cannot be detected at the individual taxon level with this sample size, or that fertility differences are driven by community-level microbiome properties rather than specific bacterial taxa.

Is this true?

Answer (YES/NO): NO